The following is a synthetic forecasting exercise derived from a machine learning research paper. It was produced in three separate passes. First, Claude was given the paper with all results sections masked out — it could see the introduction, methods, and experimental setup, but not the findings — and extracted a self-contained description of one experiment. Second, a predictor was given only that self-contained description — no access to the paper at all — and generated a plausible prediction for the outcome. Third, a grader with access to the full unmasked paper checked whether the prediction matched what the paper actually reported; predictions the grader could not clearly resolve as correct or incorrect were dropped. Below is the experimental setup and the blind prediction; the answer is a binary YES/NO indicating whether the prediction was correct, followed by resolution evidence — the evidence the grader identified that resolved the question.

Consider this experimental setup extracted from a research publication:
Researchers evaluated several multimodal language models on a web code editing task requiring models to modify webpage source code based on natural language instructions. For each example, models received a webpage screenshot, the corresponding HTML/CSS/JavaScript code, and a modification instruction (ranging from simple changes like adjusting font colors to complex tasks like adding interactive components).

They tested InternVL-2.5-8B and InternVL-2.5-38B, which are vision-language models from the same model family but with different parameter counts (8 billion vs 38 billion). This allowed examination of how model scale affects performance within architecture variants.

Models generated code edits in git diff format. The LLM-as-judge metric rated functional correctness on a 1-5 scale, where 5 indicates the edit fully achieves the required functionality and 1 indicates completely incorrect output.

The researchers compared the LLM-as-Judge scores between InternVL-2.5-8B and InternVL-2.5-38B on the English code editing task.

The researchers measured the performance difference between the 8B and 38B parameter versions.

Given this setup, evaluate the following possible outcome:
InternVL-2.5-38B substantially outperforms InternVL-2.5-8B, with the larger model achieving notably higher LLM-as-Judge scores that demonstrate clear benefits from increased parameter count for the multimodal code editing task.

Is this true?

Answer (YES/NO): YES